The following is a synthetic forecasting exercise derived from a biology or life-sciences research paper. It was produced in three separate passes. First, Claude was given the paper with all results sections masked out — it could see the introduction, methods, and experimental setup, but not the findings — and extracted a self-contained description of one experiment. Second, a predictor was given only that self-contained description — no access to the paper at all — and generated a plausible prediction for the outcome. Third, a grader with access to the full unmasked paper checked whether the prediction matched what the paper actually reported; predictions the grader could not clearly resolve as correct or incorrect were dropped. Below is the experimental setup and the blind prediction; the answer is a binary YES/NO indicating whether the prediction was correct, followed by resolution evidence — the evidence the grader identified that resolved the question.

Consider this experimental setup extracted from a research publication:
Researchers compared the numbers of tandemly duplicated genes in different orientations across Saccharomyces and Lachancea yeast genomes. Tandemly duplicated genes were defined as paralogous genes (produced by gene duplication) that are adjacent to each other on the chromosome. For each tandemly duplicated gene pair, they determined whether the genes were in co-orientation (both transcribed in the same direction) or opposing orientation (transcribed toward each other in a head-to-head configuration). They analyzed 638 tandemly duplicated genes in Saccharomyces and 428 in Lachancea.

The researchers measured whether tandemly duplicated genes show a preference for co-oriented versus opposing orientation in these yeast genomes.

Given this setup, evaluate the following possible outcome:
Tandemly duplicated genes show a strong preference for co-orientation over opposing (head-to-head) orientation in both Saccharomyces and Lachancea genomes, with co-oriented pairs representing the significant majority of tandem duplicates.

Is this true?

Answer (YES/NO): YES